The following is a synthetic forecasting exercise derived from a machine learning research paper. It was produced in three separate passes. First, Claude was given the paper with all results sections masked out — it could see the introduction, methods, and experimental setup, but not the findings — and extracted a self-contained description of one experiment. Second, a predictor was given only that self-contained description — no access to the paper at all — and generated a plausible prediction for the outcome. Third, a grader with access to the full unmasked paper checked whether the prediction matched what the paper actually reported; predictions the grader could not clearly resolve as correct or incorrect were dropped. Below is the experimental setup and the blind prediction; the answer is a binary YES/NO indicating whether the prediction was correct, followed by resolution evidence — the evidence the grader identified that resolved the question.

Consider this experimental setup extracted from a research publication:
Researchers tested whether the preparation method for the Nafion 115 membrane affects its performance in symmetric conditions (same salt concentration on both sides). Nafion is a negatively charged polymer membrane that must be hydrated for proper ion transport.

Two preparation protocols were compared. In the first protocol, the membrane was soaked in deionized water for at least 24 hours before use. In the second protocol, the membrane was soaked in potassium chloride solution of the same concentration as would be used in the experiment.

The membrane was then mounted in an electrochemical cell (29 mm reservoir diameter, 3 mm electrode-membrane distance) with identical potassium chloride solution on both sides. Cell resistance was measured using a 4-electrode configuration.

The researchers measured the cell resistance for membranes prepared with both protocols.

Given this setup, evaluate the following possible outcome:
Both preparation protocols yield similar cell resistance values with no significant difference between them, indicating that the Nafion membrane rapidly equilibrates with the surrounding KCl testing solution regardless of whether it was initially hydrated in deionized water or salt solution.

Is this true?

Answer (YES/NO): YES